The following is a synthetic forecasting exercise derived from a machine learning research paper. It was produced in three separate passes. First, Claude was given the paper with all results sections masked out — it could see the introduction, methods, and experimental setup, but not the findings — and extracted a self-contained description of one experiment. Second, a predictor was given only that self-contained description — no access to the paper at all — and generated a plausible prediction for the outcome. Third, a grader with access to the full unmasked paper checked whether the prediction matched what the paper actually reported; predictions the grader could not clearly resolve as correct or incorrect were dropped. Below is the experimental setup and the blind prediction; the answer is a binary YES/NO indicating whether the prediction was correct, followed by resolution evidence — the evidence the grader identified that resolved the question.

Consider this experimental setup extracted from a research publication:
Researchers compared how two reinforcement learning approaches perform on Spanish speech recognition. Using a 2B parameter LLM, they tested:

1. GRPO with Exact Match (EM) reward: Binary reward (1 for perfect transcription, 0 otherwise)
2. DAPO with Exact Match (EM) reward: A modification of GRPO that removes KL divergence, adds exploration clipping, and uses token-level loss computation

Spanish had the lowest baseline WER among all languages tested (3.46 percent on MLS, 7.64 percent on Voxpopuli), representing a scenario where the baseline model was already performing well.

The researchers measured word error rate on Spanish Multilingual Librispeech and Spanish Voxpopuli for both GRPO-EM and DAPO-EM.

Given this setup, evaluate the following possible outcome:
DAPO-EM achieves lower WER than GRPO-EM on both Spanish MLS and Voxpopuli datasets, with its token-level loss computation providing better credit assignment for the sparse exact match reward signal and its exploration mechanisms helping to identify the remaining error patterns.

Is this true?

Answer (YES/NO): NO